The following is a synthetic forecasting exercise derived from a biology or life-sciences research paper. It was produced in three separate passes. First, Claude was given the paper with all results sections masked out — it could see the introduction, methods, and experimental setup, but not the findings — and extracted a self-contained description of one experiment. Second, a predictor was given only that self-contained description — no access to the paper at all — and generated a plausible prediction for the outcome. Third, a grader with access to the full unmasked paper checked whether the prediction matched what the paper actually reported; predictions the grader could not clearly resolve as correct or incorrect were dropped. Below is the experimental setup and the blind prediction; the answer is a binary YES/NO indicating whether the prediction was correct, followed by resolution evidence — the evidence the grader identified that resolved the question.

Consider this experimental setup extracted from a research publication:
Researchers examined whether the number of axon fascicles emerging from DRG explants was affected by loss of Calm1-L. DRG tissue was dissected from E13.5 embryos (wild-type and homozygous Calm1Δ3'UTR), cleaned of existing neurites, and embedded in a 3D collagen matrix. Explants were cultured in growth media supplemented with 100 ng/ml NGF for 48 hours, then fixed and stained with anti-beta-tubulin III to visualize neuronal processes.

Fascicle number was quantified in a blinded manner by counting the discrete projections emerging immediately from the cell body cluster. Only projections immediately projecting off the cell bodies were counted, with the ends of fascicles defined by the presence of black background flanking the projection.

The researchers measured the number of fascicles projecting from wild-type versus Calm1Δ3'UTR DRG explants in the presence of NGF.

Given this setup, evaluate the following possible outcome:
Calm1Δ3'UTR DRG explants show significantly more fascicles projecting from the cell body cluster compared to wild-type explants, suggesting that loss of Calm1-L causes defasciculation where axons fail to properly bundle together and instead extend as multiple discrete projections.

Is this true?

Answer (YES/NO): NO